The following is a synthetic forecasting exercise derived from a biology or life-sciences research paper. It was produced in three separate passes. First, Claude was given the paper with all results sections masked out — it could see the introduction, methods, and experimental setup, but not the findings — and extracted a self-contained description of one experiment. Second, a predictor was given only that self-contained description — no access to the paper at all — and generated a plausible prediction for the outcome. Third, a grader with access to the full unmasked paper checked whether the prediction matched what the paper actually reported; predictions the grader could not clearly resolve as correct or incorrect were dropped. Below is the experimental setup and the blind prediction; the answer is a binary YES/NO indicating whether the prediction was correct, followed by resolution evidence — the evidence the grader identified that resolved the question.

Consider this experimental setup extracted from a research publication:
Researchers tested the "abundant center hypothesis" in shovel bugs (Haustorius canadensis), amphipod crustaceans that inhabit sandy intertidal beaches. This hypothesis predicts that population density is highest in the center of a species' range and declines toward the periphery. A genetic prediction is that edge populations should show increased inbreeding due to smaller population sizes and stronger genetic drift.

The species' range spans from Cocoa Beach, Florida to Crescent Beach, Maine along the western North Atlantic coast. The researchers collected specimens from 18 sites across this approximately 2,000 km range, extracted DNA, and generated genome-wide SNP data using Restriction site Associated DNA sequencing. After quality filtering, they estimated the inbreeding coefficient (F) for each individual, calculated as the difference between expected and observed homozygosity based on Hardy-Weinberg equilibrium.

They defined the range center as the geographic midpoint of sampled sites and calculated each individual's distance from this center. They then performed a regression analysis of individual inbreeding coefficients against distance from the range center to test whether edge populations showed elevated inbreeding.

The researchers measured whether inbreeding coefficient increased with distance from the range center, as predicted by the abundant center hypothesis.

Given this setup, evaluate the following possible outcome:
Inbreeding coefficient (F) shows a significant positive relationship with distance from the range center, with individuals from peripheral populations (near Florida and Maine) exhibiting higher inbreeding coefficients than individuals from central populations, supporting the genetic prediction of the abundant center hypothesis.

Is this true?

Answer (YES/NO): YES